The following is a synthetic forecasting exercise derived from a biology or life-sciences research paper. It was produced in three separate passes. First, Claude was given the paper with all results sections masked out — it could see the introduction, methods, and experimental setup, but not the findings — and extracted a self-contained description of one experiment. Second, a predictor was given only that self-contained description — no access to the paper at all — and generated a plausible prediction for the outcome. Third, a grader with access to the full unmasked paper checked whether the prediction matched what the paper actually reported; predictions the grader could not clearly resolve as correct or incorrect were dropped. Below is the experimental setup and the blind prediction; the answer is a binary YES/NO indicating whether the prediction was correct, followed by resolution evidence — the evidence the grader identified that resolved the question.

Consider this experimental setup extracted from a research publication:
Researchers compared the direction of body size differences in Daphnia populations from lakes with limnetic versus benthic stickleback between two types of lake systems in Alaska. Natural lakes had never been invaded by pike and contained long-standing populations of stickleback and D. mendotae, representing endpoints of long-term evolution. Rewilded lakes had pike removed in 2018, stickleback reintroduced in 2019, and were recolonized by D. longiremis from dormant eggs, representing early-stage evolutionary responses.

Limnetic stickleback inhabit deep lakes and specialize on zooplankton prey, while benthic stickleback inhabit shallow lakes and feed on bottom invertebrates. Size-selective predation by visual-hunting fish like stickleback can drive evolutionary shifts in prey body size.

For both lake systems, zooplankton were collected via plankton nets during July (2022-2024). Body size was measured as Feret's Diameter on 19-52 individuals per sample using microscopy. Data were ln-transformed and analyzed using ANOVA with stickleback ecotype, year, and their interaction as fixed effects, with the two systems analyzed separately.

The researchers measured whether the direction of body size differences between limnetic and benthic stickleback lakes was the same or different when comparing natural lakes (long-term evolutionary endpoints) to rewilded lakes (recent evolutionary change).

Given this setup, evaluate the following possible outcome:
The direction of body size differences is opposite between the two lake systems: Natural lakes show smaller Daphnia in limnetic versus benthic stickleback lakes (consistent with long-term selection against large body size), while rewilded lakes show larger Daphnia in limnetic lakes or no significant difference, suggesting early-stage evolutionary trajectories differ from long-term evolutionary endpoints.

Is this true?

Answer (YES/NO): NO